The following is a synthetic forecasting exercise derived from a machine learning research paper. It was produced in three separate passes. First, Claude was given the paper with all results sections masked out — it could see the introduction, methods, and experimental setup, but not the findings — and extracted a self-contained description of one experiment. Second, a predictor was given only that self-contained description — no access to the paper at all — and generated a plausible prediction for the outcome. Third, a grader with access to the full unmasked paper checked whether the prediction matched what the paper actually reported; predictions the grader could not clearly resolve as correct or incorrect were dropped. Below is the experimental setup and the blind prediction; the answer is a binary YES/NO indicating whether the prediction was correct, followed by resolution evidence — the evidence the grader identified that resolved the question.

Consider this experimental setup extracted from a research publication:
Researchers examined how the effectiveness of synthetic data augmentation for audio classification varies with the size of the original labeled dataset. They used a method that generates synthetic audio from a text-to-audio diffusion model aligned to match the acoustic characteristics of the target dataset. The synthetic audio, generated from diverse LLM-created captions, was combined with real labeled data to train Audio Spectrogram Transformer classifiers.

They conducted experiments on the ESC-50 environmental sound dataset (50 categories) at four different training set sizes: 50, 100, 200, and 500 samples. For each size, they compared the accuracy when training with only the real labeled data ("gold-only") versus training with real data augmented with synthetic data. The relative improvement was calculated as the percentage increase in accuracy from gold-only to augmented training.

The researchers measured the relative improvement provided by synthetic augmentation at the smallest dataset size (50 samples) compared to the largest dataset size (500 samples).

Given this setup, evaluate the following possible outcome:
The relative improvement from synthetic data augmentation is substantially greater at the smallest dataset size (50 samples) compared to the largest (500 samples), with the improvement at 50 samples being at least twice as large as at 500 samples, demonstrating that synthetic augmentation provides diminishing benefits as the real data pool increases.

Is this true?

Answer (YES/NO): YES